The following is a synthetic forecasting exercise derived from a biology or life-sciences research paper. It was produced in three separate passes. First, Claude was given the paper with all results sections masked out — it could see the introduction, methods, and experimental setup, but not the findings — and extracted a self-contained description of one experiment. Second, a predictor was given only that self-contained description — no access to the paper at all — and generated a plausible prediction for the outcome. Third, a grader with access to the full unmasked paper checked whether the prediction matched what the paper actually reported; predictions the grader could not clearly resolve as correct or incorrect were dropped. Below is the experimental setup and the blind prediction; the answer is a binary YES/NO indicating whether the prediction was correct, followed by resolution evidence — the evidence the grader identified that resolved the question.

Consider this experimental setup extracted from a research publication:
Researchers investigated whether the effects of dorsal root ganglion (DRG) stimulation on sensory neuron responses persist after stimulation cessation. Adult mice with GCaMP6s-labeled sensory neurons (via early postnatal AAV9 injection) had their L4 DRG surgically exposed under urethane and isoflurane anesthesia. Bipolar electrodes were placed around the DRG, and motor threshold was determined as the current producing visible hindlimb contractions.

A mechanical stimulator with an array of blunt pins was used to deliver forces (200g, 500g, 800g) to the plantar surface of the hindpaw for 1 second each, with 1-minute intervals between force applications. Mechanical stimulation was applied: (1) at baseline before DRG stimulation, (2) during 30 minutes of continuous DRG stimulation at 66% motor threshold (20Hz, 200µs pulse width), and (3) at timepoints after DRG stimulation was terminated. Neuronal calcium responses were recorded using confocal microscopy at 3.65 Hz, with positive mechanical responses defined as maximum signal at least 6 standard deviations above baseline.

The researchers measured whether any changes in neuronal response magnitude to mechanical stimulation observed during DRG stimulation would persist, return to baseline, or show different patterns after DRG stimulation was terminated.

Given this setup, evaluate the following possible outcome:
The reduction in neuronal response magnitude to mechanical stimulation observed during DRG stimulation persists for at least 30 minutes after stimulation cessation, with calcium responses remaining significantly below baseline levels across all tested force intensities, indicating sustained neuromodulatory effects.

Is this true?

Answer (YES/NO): NO